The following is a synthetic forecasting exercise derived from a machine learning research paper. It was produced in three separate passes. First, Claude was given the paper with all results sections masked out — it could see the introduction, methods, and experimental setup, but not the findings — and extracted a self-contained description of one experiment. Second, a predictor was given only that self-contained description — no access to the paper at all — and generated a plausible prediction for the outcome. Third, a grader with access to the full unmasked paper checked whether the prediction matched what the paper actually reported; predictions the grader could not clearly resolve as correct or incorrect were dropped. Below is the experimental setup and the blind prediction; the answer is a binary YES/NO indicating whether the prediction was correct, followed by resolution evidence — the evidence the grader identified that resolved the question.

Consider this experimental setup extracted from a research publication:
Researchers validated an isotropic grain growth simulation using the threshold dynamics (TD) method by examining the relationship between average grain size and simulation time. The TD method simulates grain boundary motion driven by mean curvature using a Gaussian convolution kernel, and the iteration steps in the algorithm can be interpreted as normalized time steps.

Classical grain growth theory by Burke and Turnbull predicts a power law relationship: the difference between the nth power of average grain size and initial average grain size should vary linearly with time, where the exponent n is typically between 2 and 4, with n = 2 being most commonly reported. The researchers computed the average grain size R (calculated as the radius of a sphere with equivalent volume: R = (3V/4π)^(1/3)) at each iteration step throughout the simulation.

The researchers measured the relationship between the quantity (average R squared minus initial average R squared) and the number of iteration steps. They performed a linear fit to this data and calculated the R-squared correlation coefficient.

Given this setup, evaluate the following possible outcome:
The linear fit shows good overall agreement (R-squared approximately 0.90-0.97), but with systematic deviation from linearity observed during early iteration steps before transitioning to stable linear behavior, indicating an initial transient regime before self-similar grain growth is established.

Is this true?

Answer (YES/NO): NO